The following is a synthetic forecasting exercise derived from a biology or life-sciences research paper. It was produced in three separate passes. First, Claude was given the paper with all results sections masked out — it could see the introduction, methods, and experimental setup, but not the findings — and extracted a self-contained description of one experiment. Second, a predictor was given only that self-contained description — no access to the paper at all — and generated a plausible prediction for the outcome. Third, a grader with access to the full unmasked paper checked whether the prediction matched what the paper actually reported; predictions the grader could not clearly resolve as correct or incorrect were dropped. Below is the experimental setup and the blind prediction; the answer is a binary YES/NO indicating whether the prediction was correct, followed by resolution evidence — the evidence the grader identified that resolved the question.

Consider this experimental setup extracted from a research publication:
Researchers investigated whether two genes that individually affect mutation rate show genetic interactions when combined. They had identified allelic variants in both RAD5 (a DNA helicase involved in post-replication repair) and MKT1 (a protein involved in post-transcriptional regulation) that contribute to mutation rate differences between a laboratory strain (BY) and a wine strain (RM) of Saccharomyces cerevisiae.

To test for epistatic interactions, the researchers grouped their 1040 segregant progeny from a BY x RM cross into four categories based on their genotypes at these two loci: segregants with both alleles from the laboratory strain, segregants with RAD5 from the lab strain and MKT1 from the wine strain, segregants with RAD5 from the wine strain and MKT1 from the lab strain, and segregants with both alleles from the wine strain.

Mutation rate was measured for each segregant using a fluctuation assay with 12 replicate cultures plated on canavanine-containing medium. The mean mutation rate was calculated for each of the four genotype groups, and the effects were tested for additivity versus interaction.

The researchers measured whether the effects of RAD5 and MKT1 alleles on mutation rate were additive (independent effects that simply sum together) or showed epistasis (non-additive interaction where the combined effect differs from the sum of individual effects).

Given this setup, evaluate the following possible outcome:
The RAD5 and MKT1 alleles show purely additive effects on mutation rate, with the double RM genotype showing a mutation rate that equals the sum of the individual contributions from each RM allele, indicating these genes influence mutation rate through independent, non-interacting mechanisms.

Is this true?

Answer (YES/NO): NO